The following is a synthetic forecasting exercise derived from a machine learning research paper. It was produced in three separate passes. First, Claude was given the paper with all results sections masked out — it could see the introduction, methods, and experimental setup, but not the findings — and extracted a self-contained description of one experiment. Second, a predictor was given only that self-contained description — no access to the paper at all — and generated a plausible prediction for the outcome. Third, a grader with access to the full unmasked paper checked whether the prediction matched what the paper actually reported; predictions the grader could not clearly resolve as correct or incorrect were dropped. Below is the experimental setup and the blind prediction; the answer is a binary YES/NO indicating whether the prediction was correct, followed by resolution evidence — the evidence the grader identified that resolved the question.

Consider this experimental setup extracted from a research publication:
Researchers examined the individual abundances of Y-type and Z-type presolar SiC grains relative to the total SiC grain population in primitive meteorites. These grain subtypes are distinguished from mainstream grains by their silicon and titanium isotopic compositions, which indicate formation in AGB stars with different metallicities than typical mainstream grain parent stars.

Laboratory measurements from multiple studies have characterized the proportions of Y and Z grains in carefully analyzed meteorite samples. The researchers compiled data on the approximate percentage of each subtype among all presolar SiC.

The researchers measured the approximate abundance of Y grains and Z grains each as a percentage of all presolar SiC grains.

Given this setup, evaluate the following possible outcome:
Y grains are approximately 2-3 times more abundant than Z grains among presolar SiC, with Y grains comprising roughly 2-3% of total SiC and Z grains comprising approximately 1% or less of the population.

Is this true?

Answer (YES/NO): NO